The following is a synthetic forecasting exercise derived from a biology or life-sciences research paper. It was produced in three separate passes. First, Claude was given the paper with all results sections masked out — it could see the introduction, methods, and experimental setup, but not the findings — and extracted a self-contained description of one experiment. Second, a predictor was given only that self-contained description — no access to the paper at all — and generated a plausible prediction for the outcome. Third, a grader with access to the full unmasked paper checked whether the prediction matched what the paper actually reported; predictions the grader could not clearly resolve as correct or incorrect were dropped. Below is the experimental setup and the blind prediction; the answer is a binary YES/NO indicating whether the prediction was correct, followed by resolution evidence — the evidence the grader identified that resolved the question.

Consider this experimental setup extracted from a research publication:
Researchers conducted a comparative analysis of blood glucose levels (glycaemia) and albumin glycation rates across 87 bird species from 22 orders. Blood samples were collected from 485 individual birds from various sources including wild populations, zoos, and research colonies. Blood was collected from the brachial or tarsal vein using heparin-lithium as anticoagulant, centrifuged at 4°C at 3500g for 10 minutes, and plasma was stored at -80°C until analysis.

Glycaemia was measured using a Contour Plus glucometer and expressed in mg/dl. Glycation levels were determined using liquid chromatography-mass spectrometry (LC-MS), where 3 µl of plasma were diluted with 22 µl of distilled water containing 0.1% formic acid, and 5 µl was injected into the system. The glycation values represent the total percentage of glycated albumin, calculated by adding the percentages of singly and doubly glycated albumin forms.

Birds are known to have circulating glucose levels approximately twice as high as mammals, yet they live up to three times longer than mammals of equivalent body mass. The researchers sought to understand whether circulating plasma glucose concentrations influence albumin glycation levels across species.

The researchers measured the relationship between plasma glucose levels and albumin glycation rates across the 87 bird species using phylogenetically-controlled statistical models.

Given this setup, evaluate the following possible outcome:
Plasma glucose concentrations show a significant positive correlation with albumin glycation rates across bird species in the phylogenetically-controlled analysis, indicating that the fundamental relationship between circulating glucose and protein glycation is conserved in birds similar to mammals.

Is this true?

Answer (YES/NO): NO